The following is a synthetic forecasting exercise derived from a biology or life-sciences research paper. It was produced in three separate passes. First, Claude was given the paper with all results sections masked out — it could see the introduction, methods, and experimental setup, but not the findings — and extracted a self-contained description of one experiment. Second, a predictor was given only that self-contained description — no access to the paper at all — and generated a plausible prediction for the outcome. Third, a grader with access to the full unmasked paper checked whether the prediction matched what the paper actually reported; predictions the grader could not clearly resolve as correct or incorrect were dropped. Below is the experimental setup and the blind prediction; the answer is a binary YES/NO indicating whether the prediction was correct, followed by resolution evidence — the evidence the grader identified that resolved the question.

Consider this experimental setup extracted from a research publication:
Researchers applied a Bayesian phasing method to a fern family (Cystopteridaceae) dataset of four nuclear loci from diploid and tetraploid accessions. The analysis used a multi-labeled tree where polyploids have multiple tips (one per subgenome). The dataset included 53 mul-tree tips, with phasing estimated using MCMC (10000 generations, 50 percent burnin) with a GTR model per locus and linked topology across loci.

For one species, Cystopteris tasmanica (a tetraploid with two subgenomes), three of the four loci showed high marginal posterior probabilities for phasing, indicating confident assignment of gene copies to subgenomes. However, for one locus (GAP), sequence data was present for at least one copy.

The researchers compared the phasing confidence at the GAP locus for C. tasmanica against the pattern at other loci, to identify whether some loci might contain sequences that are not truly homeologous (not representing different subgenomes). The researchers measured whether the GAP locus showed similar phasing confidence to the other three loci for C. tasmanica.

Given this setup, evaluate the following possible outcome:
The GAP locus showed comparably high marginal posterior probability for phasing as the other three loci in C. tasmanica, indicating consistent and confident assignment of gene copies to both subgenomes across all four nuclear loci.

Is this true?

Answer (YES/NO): NO